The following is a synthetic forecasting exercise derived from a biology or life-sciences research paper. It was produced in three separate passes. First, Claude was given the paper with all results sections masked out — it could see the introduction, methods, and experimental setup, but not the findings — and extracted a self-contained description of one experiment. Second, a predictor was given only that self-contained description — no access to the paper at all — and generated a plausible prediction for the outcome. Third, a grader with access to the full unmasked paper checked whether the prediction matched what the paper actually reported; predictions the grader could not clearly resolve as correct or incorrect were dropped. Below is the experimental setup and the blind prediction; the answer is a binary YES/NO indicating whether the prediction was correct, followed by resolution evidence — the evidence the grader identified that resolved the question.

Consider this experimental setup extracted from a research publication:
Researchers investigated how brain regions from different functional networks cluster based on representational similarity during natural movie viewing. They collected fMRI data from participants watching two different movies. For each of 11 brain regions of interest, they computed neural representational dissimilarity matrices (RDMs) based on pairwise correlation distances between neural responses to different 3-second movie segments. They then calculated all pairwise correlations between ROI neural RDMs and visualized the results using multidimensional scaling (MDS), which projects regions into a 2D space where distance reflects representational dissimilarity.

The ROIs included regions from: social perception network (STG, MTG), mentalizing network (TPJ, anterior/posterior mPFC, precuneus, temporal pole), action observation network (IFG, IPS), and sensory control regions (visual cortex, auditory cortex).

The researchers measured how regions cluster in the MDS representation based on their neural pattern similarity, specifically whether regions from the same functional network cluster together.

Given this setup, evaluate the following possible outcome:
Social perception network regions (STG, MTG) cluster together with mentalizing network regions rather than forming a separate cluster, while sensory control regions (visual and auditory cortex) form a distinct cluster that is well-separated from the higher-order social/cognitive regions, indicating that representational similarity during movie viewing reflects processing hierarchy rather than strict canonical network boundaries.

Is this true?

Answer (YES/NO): NO